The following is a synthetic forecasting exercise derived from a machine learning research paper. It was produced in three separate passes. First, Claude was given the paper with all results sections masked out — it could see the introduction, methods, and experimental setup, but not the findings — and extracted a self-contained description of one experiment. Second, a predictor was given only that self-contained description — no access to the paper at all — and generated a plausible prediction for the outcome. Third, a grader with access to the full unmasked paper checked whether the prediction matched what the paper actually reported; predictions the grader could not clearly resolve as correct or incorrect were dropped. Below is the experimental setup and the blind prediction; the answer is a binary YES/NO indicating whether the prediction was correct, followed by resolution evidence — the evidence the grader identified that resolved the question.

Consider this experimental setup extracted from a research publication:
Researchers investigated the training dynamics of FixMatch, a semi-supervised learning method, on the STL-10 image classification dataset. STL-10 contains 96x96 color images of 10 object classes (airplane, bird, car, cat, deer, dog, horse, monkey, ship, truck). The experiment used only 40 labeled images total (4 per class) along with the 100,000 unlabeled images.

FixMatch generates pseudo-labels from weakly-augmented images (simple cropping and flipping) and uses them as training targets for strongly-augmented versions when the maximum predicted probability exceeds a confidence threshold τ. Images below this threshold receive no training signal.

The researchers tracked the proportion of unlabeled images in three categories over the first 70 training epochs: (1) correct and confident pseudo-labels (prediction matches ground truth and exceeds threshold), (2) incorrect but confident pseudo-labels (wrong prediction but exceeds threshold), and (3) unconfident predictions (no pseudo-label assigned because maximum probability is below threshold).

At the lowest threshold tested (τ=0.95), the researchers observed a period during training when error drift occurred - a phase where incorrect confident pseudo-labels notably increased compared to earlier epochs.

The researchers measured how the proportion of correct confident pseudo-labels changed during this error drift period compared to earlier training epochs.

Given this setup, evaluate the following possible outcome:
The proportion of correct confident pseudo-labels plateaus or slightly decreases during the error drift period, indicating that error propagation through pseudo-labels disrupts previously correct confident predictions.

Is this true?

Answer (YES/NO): YES